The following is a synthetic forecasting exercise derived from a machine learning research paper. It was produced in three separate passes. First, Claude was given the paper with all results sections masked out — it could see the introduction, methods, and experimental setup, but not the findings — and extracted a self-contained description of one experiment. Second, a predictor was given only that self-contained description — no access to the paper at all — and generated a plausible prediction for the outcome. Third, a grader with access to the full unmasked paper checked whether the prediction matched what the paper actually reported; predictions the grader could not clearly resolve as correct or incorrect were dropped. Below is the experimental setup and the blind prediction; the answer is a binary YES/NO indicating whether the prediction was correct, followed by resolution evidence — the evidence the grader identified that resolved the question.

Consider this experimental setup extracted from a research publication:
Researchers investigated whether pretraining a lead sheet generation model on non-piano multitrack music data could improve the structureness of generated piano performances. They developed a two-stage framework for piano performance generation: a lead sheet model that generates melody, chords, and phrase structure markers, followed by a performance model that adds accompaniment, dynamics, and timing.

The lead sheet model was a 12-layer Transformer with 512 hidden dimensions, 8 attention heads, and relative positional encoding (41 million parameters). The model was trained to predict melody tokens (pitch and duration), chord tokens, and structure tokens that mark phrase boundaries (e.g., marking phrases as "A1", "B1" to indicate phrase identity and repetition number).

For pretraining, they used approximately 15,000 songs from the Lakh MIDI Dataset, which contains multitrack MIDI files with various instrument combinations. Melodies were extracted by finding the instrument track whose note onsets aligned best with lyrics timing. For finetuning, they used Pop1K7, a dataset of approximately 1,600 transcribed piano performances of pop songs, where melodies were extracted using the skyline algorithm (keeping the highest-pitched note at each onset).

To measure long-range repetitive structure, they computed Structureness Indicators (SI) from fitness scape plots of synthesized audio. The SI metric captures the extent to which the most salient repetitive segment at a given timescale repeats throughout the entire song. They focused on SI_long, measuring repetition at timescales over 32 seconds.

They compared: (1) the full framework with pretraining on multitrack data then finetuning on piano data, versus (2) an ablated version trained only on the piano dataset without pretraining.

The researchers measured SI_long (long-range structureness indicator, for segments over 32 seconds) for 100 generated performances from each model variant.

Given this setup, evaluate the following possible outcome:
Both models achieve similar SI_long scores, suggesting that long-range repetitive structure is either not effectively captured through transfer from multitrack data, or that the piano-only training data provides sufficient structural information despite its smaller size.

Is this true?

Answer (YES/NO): NO